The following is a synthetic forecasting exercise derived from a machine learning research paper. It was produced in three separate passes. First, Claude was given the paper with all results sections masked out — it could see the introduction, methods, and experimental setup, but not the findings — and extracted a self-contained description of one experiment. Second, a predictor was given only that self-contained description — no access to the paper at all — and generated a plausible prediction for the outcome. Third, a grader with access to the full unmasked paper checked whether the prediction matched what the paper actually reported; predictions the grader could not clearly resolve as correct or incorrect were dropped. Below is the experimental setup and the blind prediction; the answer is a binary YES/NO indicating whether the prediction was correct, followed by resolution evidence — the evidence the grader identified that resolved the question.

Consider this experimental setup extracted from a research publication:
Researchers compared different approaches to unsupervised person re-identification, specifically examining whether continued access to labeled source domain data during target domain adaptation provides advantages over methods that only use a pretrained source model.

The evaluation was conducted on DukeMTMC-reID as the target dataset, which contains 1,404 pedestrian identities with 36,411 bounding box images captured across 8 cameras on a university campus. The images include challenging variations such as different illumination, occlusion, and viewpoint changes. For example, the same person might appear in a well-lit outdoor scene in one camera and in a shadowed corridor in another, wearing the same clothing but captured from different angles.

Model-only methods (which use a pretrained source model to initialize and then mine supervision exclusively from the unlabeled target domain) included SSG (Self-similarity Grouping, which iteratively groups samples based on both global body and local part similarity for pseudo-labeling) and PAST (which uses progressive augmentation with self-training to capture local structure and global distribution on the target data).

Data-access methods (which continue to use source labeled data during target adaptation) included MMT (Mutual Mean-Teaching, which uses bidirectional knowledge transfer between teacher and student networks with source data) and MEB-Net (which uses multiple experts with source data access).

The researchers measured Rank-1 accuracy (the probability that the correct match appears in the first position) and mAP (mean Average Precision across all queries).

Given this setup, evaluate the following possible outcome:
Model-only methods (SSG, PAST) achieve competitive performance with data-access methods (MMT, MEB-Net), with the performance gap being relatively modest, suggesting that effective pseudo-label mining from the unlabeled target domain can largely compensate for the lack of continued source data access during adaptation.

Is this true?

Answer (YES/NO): NO